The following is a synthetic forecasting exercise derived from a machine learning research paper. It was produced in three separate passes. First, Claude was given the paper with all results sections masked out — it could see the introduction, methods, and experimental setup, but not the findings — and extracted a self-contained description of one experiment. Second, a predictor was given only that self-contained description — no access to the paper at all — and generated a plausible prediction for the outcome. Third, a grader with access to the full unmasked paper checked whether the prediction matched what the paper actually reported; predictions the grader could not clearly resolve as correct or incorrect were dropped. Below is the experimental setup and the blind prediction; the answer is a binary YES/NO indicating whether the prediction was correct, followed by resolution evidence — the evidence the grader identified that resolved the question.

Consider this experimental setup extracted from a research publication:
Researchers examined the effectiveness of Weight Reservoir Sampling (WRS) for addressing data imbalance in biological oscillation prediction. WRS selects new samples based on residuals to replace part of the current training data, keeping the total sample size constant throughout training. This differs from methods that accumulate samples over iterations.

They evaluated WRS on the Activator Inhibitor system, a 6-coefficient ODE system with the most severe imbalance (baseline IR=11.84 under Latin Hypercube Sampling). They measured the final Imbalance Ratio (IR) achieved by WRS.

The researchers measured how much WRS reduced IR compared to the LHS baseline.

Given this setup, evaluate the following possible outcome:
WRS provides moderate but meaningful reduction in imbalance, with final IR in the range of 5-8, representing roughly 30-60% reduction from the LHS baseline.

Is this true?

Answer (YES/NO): NO